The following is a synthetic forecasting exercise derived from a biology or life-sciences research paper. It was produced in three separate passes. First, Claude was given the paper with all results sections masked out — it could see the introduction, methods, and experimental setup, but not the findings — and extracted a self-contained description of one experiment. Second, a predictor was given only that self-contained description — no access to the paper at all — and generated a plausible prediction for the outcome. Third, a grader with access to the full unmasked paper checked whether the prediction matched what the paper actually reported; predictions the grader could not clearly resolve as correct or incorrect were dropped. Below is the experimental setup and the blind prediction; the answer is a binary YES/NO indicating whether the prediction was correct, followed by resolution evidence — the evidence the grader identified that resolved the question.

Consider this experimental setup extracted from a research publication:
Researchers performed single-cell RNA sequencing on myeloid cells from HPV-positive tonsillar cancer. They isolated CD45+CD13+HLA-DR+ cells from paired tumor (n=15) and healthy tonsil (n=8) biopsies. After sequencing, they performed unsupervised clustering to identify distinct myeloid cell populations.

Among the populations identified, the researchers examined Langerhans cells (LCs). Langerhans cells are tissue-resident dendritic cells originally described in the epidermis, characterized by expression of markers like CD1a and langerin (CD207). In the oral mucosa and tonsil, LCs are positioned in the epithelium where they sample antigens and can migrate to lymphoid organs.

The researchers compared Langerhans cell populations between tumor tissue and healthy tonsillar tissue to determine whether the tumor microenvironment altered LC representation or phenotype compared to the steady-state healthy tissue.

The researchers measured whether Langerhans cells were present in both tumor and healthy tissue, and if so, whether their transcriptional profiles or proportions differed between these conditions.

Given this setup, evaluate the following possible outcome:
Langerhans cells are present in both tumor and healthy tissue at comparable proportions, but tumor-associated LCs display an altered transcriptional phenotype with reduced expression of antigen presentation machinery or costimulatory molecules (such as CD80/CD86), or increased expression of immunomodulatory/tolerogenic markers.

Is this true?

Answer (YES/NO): NO